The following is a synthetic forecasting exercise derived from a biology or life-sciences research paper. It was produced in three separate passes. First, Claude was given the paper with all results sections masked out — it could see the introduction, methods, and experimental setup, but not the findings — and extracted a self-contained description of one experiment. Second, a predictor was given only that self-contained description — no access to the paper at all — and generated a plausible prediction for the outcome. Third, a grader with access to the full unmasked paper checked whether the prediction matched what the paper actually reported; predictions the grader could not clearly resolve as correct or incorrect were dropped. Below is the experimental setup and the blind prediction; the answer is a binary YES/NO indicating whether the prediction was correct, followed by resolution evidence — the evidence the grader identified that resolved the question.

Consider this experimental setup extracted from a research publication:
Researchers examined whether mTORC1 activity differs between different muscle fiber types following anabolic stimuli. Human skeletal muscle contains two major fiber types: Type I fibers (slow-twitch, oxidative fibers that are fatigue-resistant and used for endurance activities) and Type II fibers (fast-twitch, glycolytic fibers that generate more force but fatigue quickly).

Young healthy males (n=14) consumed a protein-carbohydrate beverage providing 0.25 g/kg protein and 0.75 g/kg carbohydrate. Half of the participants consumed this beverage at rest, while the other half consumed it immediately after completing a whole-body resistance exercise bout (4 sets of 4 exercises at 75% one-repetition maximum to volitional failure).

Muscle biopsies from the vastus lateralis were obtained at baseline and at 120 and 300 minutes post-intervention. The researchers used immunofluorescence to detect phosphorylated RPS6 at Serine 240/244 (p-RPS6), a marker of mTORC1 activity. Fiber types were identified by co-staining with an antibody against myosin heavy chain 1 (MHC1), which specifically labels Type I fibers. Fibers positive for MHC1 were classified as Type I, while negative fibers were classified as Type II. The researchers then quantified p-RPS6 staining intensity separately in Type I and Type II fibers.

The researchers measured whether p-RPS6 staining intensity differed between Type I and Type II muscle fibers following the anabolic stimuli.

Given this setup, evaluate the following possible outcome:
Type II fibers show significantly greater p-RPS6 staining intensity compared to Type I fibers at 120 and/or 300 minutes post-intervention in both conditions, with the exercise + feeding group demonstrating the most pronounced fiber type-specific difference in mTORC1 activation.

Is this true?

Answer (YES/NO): NO